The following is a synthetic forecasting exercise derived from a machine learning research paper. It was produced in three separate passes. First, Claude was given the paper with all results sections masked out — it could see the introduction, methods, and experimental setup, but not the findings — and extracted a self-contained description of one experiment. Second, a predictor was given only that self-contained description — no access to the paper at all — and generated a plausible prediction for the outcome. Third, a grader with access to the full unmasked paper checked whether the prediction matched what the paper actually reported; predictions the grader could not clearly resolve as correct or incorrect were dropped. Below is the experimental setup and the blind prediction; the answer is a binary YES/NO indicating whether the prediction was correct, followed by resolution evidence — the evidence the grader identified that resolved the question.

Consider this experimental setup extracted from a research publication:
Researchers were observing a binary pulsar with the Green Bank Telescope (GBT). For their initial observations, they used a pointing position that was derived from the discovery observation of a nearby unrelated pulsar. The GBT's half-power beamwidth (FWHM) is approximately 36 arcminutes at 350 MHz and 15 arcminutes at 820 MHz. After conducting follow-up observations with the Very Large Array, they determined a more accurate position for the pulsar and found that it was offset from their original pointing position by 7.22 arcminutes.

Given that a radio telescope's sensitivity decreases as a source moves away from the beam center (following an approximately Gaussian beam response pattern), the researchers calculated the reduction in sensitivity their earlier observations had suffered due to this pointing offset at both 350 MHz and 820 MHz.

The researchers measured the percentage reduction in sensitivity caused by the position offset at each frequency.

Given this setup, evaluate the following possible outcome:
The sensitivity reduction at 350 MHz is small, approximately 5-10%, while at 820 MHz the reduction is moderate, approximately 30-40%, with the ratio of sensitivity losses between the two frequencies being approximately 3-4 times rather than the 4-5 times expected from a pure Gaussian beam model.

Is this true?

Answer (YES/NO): NO